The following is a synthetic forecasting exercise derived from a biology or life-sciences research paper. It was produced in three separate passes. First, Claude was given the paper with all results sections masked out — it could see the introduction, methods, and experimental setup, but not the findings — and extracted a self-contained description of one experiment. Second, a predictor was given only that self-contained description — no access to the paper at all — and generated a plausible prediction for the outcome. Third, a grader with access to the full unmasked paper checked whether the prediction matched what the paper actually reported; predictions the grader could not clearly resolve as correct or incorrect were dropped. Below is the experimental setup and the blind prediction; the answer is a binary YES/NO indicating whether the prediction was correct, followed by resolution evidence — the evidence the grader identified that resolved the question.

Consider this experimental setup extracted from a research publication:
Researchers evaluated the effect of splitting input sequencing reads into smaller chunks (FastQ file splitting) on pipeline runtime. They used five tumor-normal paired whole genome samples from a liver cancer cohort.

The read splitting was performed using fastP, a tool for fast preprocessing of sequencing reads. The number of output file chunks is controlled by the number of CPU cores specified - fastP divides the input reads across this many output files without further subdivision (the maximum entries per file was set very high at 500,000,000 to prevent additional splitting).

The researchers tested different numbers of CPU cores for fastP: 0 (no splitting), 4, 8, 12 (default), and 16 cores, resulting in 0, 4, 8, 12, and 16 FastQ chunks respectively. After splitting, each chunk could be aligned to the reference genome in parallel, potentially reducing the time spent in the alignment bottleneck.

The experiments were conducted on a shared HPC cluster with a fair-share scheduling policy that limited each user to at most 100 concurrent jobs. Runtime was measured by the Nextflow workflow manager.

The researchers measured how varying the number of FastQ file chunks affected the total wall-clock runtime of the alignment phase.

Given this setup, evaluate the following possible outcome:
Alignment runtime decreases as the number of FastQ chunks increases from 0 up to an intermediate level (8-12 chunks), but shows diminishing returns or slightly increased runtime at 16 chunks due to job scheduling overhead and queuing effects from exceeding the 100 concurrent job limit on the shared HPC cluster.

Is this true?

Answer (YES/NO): YES